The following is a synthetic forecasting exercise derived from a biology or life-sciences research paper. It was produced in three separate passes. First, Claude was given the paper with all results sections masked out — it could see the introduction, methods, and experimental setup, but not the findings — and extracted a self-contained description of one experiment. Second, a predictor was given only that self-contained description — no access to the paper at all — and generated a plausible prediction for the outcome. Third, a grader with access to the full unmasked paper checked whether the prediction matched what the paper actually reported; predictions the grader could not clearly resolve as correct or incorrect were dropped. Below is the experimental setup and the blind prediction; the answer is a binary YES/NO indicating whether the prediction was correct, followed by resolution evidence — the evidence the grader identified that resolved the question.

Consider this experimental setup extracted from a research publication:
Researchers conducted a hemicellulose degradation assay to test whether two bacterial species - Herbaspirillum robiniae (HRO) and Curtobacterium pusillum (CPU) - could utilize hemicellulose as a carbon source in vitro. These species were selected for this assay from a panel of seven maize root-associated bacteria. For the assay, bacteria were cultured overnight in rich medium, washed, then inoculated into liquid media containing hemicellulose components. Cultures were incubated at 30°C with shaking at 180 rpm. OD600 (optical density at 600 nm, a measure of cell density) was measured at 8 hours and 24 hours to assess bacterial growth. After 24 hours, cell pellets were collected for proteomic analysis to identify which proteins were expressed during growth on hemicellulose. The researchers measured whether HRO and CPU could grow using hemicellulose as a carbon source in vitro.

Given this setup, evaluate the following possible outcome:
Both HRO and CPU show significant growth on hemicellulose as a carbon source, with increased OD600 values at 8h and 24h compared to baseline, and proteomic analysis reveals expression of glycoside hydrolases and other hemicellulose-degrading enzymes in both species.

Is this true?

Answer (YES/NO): NO